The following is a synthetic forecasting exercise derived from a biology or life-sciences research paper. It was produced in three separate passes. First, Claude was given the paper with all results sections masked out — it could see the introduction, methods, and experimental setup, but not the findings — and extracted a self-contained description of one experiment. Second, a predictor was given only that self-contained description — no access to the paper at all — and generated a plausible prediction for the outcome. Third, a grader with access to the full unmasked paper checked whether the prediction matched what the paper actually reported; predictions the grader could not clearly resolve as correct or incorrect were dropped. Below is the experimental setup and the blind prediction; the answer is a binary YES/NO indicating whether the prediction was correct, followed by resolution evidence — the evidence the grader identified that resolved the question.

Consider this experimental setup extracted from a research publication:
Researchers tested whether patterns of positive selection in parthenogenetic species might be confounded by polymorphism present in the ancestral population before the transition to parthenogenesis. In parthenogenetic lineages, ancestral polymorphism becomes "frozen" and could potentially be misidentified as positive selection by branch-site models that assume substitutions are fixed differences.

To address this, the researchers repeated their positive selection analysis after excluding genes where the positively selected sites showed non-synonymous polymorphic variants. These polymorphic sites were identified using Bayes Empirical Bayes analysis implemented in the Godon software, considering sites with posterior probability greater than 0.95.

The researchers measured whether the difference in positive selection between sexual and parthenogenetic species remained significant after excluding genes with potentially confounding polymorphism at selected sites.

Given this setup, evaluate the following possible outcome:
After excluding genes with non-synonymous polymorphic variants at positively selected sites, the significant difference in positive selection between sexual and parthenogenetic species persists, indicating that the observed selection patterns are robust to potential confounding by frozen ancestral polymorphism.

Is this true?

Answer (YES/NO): YES